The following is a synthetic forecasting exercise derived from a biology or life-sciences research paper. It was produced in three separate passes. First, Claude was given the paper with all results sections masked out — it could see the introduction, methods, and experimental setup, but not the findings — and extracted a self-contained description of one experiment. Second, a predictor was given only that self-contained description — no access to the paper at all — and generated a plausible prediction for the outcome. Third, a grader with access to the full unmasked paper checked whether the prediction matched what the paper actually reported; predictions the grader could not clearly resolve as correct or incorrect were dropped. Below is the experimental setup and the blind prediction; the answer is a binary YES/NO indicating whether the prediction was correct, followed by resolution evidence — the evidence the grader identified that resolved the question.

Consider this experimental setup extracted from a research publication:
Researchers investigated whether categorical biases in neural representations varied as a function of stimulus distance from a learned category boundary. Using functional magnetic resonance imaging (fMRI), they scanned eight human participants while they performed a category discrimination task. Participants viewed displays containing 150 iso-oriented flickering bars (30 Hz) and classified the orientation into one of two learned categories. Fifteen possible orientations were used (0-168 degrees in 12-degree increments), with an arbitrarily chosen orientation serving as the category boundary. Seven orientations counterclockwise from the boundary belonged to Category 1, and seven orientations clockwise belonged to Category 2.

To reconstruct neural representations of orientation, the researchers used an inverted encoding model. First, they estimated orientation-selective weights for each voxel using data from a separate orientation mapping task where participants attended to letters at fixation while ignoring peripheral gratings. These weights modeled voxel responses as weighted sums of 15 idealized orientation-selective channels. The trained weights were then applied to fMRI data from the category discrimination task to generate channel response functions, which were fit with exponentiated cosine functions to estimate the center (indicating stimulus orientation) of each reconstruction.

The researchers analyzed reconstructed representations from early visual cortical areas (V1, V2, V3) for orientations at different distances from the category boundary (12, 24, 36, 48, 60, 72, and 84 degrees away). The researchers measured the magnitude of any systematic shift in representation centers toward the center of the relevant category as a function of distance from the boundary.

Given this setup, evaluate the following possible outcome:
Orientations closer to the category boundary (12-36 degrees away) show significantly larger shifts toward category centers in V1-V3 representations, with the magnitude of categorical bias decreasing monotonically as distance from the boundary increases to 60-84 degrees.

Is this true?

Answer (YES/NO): NO